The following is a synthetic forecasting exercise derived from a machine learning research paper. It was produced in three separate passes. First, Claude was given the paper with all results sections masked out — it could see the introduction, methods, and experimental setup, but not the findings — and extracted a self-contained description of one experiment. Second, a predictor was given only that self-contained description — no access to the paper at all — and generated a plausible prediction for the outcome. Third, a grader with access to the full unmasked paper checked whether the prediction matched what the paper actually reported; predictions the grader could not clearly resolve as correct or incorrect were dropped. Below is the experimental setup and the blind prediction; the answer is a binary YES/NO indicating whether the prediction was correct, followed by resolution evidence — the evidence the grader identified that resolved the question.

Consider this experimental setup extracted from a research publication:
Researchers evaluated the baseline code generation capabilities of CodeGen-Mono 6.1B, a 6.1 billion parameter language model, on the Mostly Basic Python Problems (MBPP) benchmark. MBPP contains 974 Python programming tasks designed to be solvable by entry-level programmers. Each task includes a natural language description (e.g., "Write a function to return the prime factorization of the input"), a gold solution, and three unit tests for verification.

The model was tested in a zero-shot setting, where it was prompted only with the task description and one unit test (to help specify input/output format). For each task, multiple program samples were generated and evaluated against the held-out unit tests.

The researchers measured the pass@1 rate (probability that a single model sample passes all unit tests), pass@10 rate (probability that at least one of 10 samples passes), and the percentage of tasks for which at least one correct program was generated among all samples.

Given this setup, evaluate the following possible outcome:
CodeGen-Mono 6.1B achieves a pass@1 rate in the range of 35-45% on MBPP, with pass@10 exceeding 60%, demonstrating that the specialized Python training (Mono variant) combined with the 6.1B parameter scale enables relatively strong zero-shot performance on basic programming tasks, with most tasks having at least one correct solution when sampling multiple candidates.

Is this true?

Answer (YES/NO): NO